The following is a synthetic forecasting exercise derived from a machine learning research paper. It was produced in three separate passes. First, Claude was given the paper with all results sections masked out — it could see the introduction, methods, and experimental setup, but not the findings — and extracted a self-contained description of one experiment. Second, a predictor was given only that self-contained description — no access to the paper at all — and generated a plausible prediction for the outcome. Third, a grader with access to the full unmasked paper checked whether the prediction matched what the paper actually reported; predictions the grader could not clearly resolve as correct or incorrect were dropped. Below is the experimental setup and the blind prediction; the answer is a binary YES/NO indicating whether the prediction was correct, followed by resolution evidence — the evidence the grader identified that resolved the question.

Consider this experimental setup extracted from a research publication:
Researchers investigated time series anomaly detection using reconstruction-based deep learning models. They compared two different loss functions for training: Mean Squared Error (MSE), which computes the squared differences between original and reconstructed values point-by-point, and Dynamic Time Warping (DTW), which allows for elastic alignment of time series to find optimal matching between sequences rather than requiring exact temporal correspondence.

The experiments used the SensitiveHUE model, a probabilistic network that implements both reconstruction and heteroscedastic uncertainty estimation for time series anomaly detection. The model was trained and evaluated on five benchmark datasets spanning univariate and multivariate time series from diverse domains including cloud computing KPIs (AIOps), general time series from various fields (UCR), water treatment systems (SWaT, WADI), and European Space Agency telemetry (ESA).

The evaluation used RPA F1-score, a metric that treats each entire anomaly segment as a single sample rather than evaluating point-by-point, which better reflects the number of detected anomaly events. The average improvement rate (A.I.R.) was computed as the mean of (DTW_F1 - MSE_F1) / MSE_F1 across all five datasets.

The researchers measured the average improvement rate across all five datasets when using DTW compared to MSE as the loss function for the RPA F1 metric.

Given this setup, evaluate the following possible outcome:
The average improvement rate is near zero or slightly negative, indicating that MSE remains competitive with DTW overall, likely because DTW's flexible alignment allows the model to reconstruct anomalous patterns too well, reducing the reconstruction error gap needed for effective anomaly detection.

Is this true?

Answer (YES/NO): YES